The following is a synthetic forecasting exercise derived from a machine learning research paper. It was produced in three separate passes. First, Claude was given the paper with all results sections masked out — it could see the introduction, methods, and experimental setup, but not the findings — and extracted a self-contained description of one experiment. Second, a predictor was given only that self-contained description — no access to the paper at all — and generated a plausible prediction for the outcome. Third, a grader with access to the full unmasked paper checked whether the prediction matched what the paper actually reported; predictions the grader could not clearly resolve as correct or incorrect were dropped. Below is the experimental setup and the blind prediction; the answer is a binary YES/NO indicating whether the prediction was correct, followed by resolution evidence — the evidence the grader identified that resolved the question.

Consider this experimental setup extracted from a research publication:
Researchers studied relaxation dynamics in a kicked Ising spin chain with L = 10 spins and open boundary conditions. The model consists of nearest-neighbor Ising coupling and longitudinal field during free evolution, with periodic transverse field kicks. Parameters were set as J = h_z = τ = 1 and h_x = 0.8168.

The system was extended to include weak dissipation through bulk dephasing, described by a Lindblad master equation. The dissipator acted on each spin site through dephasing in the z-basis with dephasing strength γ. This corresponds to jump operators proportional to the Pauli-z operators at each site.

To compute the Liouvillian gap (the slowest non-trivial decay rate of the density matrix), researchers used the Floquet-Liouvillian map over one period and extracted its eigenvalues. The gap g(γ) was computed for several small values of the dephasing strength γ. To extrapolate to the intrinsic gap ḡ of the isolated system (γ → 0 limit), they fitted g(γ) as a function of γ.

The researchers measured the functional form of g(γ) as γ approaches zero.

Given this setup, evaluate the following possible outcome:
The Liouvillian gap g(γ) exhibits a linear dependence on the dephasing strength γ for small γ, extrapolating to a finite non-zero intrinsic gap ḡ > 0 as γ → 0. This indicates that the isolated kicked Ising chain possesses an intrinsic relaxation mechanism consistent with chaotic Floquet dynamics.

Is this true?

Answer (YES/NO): NO